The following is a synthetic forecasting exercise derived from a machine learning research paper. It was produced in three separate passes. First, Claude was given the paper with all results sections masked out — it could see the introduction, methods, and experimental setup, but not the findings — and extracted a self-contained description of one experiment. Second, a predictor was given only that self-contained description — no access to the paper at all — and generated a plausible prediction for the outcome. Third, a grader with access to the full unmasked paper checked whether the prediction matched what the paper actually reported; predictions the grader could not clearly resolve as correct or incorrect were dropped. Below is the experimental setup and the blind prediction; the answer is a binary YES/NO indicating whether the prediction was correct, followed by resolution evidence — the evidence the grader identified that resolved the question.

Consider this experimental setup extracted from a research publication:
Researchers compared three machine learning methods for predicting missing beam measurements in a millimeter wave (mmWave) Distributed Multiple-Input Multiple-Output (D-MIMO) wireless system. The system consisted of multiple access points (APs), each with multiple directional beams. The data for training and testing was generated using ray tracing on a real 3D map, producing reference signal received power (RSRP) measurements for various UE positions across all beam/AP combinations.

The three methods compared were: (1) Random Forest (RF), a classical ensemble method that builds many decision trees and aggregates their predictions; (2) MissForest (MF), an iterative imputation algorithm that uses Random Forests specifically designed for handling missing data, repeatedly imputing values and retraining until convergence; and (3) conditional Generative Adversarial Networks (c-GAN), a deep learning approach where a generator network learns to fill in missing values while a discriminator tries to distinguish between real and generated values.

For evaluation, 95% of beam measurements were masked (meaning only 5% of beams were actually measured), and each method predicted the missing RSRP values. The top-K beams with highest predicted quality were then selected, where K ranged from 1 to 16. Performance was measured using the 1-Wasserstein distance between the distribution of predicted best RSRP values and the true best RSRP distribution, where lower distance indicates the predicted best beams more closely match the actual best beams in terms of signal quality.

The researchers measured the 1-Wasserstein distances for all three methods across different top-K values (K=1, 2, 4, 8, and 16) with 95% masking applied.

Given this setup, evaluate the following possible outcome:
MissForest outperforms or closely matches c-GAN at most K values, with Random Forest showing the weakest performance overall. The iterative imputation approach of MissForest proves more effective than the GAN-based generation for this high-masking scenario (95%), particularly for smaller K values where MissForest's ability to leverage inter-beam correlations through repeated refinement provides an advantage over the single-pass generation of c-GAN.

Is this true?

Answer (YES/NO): NO